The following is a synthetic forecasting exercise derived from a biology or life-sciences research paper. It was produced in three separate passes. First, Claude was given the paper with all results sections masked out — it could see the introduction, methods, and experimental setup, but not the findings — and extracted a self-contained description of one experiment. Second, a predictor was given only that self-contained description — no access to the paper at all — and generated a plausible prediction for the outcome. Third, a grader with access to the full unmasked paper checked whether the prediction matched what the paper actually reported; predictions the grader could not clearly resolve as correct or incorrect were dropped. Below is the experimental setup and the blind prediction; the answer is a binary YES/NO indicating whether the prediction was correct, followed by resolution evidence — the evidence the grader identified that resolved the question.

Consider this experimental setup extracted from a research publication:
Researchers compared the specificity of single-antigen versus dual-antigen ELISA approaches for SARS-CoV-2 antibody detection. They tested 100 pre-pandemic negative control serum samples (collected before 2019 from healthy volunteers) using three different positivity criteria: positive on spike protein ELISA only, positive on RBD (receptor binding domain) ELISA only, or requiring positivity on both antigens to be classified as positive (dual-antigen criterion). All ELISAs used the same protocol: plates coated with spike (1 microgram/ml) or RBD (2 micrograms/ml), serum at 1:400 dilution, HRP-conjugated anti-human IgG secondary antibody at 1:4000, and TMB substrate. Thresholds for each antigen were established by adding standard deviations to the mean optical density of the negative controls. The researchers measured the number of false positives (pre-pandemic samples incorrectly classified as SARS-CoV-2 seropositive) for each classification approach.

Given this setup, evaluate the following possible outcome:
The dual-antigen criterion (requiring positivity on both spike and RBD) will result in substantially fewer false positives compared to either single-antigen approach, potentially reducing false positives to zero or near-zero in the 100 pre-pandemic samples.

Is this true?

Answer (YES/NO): NO